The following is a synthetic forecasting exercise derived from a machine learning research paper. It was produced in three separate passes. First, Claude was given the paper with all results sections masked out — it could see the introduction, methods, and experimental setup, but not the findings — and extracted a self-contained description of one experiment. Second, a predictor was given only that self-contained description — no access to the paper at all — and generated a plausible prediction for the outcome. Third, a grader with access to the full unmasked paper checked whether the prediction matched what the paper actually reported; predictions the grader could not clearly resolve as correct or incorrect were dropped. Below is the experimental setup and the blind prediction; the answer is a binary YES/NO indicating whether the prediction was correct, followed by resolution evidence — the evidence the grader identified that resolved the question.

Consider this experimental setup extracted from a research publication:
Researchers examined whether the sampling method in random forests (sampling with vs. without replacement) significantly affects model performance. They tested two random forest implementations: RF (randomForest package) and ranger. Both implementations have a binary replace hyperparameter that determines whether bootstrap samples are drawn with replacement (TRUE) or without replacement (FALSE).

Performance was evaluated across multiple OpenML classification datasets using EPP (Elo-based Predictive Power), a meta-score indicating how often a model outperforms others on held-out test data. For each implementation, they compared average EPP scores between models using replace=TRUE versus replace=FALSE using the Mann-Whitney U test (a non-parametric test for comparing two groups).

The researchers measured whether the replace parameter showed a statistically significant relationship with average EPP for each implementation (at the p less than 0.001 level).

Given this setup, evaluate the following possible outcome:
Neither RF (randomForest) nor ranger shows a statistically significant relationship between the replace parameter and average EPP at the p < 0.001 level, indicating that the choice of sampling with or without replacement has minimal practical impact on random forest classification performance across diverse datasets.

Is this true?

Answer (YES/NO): NO